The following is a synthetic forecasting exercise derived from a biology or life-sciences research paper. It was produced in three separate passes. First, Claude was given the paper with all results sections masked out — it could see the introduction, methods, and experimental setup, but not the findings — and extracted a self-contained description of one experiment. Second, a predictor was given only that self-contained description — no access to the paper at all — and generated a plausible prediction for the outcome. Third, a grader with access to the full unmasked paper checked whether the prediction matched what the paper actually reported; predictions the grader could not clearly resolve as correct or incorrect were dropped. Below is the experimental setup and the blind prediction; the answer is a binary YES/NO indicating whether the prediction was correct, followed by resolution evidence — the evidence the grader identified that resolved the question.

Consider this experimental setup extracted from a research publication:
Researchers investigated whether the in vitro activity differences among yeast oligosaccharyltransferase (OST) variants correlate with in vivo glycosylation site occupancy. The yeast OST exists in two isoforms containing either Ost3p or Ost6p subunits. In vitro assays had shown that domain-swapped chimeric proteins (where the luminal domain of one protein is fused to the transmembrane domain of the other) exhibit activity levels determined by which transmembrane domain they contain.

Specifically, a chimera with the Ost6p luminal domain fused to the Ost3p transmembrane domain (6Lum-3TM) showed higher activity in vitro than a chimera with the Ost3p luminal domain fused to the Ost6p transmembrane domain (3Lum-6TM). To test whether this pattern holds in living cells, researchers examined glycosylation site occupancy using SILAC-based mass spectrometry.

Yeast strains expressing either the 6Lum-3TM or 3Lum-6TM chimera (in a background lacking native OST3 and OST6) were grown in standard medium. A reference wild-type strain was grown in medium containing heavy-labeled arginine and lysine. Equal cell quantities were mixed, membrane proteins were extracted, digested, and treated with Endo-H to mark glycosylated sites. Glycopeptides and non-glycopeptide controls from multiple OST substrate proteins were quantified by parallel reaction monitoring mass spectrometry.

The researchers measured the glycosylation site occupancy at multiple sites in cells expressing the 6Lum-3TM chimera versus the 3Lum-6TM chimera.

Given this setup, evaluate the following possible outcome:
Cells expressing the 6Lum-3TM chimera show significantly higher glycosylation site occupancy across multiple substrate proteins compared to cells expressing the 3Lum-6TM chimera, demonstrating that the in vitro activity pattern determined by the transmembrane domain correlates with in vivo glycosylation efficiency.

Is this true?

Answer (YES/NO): NO